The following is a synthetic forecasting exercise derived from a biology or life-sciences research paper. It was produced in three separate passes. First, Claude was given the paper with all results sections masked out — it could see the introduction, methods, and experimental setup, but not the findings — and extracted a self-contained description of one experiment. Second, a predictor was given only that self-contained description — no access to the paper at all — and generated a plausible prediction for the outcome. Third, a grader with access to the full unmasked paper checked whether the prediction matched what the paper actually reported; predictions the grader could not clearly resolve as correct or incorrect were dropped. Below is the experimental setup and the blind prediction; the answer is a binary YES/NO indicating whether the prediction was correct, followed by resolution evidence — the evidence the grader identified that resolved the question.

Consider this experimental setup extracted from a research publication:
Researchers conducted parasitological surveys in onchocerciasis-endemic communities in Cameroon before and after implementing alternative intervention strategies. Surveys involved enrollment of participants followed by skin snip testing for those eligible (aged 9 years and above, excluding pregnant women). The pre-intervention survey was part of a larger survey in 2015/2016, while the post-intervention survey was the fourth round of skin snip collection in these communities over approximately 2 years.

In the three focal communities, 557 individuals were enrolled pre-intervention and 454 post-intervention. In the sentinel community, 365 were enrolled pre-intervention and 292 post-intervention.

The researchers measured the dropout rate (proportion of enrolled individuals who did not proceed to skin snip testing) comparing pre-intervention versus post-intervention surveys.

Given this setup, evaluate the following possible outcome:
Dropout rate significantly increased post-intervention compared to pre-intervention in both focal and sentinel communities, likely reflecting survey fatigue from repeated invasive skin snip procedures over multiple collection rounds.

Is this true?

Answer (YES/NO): NO